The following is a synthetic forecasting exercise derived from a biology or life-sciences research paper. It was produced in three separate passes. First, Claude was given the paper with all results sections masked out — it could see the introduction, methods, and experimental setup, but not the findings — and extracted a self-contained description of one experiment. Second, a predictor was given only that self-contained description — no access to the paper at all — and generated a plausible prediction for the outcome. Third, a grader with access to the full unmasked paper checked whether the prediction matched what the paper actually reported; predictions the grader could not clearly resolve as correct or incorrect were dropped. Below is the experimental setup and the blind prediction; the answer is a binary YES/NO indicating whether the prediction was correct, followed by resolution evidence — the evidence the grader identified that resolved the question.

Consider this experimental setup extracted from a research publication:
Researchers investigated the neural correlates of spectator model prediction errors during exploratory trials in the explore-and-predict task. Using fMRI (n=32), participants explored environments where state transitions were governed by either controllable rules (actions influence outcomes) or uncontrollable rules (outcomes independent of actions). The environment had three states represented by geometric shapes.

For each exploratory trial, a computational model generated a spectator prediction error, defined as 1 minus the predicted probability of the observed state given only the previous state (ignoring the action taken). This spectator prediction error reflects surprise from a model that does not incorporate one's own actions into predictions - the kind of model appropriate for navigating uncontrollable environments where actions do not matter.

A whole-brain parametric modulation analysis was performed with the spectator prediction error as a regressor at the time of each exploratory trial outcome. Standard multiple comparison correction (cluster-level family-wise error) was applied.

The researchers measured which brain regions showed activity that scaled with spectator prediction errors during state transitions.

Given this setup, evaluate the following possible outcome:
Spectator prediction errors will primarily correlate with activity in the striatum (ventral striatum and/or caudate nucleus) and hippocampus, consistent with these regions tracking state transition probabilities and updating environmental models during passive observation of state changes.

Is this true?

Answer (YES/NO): NO